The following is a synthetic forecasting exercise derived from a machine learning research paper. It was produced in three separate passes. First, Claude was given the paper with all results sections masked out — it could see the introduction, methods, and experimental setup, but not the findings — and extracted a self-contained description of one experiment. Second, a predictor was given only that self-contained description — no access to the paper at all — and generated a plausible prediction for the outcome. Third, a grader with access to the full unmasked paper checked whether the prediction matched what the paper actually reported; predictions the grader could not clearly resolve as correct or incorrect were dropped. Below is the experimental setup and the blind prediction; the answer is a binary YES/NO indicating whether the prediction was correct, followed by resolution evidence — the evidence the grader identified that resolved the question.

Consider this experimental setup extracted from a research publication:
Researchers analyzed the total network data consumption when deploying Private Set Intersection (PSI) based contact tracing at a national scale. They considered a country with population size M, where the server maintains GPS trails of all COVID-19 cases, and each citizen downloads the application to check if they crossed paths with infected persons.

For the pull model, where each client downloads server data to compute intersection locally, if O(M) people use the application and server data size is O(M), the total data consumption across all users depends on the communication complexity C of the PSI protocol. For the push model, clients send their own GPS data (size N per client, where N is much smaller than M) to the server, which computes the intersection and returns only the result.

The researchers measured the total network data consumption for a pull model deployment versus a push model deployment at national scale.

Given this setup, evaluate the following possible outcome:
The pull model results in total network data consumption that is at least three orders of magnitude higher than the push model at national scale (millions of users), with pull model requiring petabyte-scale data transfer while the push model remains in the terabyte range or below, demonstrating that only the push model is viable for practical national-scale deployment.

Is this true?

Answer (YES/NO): NO